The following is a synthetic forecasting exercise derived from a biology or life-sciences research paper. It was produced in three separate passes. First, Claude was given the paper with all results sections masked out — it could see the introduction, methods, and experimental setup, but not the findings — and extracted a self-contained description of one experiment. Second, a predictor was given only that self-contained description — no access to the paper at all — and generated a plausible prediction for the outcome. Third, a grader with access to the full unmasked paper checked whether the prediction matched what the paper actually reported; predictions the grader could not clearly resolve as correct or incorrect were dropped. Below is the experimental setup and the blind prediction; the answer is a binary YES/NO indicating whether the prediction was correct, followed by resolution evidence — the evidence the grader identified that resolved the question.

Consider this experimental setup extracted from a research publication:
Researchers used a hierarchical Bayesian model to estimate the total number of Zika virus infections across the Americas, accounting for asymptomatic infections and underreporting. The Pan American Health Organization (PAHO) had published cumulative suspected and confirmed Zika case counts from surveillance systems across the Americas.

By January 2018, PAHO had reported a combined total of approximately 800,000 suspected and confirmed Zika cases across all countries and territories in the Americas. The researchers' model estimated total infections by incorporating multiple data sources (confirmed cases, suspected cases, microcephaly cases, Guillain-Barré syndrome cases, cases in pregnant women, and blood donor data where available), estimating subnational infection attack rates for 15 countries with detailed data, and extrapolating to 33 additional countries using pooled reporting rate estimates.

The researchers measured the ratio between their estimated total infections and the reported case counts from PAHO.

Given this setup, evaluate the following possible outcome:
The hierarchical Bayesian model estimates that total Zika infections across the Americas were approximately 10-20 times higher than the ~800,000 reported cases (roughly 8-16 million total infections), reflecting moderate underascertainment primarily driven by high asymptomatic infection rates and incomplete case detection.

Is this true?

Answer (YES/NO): NO